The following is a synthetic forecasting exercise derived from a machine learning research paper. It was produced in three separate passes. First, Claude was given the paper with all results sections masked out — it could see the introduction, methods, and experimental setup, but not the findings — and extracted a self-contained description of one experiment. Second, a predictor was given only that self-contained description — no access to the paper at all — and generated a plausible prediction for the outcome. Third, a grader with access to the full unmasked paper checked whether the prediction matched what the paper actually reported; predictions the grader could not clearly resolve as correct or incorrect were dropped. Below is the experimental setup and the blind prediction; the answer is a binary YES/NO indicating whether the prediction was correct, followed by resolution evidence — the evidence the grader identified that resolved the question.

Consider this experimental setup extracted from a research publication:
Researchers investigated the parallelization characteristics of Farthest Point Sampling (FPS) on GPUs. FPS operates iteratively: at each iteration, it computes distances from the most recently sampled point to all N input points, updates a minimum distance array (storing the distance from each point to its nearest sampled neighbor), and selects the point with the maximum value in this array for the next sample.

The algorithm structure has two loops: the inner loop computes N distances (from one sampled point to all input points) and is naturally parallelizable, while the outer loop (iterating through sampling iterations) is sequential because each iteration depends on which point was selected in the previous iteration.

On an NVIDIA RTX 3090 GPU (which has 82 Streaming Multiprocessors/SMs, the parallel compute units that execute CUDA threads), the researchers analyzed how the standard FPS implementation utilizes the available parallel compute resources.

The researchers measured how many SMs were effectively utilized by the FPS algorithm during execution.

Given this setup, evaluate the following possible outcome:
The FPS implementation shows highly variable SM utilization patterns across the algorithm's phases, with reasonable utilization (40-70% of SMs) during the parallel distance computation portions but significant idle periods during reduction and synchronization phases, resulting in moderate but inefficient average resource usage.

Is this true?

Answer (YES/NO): NO